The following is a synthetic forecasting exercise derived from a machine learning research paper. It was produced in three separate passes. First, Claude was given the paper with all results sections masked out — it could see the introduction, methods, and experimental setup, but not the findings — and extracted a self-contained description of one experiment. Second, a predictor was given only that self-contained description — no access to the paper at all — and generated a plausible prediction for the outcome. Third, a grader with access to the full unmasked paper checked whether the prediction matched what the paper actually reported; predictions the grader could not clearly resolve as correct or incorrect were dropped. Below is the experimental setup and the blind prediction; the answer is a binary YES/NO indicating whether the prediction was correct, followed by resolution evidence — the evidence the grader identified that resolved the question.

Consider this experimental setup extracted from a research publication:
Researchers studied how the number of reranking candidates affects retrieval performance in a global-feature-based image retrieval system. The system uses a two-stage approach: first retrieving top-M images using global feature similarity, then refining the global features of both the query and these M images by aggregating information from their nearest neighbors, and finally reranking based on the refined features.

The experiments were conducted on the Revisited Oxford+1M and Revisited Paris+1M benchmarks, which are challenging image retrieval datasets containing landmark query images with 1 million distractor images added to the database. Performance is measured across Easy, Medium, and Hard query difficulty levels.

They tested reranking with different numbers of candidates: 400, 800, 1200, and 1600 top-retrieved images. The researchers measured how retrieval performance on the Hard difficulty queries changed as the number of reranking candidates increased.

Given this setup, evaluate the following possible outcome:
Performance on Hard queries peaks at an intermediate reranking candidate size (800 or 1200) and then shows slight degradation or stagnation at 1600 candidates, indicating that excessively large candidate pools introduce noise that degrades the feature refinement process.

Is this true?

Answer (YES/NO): NO